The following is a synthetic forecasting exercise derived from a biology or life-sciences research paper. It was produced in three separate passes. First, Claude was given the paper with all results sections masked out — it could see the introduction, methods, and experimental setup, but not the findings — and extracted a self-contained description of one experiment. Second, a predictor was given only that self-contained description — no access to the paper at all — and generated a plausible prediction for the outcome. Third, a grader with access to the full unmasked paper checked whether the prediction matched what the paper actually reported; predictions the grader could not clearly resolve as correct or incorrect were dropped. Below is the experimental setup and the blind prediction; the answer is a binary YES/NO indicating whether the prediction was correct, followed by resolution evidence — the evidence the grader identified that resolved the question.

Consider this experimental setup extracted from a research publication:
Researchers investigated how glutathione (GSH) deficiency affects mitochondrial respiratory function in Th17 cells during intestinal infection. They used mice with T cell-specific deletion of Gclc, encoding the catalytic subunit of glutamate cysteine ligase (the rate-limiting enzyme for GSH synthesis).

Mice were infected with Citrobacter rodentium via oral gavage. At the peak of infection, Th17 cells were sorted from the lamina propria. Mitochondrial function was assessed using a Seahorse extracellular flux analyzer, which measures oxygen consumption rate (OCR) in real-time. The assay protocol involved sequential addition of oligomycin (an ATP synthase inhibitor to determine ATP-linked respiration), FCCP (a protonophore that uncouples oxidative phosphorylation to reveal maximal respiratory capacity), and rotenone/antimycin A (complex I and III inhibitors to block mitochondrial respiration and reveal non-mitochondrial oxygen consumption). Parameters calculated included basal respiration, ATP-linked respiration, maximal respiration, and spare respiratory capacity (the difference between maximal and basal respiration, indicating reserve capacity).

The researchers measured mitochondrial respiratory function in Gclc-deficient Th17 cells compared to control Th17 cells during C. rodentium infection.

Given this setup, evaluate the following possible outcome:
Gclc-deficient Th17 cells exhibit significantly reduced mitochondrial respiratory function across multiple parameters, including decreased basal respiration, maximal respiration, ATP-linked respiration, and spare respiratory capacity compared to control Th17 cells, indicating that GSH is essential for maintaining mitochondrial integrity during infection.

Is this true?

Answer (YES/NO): YES